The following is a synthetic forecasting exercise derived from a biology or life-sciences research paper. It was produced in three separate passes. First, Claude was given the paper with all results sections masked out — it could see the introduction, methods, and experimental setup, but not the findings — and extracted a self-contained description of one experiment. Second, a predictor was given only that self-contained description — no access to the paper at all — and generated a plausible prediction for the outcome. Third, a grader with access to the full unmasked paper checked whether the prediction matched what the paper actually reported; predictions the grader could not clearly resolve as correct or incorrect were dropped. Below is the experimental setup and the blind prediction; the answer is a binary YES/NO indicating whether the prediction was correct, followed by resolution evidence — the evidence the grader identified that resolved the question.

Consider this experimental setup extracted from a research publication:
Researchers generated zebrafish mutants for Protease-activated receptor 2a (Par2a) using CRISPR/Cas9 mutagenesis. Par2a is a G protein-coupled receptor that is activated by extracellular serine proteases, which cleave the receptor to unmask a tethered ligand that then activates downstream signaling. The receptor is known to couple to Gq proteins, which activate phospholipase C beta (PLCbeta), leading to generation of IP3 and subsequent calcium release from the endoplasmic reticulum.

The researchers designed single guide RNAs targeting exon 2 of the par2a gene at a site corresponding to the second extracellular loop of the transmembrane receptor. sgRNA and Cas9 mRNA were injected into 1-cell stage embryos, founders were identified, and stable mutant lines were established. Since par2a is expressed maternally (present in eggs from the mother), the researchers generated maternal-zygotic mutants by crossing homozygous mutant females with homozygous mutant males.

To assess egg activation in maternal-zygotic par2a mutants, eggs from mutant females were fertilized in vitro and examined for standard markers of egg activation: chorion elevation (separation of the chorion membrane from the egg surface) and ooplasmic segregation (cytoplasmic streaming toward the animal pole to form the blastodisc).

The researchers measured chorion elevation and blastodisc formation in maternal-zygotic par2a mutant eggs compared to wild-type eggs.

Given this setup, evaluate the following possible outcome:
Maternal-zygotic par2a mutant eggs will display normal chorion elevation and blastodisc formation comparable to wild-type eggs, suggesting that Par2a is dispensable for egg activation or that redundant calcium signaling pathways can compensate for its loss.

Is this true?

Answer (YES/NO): NO